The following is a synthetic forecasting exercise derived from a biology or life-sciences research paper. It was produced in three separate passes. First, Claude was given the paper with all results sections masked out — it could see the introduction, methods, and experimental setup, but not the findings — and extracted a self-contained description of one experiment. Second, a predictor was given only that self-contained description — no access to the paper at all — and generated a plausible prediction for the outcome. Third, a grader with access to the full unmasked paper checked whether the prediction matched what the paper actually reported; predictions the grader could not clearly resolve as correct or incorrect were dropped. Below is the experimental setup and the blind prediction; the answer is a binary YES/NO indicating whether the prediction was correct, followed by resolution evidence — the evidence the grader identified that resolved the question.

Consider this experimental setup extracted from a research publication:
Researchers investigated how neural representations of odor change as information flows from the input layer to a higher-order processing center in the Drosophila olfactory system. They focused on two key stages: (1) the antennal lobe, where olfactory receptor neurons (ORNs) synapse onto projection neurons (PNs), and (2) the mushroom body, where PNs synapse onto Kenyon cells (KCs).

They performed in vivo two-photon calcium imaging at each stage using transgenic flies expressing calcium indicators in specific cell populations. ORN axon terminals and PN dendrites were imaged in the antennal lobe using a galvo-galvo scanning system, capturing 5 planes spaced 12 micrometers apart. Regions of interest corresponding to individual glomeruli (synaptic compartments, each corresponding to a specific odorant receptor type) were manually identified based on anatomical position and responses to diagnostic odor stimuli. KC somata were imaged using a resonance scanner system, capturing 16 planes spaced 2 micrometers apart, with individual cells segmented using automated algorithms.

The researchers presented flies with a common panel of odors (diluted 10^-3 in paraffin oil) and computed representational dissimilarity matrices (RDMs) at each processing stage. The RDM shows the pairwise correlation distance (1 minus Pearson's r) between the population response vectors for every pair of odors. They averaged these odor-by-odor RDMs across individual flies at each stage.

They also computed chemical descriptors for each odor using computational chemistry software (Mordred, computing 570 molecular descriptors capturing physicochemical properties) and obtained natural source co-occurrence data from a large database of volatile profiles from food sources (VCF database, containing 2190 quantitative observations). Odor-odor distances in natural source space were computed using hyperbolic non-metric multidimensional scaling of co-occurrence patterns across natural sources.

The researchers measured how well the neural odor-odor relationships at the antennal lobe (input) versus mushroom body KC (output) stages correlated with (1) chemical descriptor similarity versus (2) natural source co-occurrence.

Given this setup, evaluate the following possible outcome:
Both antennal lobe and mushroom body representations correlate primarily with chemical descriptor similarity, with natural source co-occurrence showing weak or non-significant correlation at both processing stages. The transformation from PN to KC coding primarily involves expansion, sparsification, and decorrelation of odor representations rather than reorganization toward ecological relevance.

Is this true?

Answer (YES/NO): NO